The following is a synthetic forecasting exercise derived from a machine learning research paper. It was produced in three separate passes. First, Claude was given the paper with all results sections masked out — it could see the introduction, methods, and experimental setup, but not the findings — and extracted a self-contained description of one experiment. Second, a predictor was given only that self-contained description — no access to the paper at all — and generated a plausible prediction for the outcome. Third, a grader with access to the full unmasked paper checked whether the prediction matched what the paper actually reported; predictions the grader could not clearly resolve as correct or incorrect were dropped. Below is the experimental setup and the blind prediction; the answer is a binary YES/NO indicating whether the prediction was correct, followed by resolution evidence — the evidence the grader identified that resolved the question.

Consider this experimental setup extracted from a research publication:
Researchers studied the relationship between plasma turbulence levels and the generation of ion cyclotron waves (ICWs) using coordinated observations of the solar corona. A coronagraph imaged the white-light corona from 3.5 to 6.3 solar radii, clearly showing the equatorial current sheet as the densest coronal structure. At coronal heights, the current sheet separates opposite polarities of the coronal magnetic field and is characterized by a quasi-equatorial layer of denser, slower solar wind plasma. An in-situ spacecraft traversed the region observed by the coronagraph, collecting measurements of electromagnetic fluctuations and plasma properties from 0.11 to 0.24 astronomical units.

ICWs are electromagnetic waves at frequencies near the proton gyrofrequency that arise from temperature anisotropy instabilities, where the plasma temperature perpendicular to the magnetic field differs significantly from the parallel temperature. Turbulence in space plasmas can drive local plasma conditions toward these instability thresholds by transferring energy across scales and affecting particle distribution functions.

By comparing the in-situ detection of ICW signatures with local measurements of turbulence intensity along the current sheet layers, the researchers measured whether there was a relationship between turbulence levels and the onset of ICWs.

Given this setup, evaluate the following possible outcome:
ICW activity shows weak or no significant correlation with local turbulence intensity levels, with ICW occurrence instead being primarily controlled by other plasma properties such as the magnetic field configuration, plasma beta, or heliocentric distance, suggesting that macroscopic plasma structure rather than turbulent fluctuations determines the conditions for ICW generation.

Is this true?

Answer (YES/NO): NO